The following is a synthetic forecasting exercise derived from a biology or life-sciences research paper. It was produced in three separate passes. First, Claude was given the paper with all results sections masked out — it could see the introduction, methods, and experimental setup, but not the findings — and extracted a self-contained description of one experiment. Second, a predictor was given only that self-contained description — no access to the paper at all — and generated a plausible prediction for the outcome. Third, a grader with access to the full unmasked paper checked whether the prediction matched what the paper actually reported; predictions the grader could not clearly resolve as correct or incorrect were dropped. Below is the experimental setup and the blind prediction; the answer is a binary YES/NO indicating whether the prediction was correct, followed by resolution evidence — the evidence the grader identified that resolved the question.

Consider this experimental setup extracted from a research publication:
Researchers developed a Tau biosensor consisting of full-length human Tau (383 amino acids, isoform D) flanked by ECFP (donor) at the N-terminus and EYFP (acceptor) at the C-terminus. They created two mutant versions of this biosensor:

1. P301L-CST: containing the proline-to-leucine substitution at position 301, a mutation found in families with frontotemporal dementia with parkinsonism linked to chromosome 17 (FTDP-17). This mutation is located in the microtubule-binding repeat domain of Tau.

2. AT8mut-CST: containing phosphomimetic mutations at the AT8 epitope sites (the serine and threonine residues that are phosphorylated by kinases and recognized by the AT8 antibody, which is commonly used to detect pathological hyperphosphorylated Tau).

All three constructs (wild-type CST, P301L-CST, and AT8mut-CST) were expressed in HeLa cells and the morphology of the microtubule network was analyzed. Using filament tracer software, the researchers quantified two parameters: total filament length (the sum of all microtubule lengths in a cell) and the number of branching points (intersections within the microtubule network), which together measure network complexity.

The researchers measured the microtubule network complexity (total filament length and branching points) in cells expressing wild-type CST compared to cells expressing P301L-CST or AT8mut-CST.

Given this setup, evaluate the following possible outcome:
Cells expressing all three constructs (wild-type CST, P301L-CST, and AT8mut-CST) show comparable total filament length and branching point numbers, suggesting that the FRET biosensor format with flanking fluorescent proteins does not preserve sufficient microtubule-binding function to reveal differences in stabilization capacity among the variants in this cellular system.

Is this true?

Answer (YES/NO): NO